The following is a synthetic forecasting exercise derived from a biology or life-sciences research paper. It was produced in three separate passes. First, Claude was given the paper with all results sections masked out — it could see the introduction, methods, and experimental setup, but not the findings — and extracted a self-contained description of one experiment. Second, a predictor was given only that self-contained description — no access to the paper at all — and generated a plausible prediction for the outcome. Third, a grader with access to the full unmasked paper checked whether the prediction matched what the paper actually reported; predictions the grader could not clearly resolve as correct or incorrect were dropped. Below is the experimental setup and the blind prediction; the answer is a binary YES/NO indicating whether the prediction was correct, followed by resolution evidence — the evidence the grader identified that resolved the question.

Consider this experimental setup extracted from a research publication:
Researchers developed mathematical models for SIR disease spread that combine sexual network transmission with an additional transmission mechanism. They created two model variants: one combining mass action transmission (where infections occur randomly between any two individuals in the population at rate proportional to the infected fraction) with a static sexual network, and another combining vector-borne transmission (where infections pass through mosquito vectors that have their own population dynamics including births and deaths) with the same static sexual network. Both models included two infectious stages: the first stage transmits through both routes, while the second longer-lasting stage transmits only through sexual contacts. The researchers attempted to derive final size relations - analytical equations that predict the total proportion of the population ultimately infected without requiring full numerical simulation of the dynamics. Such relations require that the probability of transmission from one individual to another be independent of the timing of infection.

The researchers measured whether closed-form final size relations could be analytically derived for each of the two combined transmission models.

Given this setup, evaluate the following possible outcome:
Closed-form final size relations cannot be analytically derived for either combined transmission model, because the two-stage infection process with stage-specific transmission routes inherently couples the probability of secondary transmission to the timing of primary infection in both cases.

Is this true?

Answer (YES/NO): NO